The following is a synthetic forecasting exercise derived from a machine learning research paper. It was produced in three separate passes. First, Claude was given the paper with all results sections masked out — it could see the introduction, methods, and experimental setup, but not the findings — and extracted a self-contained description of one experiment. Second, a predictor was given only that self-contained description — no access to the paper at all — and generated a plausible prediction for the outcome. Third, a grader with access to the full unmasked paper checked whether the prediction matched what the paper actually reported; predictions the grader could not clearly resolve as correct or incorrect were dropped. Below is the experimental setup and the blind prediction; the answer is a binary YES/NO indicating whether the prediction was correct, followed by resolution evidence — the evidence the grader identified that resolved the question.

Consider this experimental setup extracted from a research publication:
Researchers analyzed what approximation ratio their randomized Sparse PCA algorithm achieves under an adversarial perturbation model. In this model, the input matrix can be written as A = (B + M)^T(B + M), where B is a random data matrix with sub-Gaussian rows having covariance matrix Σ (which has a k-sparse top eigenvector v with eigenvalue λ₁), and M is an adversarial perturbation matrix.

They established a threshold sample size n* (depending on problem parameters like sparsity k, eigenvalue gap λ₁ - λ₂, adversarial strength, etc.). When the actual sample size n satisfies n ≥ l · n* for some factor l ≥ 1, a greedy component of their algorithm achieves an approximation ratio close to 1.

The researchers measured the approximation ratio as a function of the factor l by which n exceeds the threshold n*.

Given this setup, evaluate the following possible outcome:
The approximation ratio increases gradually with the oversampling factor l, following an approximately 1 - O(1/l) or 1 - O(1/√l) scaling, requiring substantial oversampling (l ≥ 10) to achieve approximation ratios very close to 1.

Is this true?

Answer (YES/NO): NO